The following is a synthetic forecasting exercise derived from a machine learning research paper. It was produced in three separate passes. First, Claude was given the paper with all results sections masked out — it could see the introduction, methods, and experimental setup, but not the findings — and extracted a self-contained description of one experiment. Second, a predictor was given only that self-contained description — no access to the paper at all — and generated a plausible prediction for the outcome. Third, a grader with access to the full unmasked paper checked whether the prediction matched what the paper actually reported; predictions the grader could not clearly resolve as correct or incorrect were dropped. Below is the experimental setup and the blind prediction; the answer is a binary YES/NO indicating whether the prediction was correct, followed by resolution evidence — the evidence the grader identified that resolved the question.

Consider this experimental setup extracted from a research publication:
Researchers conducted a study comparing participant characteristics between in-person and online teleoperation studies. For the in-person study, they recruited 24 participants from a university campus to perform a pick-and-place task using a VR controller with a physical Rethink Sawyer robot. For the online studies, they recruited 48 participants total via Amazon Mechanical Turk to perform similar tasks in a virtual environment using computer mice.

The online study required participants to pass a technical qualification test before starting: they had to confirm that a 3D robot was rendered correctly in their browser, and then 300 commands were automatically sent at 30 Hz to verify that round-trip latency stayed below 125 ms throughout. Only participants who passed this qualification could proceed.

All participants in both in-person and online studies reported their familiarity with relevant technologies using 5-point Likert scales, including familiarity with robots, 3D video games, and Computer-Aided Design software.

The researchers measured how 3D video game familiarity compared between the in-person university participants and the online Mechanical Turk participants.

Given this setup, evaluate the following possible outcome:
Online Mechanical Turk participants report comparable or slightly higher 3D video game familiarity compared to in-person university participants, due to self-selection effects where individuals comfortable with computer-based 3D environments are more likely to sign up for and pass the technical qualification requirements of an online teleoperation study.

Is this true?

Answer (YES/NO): YES